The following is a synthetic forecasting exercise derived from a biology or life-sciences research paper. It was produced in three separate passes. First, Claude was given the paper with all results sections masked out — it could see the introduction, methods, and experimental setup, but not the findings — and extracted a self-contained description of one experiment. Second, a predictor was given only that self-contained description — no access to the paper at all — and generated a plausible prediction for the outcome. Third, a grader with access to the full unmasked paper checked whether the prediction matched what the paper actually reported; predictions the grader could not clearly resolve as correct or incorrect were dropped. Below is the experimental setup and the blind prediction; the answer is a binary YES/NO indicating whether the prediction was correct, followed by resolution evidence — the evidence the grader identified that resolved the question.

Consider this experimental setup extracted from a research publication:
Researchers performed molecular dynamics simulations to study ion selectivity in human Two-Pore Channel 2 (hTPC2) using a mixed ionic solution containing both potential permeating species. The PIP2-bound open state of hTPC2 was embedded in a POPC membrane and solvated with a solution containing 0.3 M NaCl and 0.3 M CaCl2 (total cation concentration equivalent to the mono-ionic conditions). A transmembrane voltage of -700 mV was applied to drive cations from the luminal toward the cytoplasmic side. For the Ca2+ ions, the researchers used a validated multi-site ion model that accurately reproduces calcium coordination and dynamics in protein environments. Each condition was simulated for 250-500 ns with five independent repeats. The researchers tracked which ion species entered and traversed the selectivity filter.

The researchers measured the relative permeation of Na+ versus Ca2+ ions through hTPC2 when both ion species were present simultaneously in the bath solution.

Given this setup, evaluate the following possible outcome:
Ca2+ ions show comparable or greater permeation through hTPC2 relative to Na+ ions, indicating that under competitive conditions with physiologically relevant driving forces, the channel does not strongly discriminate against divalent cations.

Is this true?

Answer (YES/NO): NO